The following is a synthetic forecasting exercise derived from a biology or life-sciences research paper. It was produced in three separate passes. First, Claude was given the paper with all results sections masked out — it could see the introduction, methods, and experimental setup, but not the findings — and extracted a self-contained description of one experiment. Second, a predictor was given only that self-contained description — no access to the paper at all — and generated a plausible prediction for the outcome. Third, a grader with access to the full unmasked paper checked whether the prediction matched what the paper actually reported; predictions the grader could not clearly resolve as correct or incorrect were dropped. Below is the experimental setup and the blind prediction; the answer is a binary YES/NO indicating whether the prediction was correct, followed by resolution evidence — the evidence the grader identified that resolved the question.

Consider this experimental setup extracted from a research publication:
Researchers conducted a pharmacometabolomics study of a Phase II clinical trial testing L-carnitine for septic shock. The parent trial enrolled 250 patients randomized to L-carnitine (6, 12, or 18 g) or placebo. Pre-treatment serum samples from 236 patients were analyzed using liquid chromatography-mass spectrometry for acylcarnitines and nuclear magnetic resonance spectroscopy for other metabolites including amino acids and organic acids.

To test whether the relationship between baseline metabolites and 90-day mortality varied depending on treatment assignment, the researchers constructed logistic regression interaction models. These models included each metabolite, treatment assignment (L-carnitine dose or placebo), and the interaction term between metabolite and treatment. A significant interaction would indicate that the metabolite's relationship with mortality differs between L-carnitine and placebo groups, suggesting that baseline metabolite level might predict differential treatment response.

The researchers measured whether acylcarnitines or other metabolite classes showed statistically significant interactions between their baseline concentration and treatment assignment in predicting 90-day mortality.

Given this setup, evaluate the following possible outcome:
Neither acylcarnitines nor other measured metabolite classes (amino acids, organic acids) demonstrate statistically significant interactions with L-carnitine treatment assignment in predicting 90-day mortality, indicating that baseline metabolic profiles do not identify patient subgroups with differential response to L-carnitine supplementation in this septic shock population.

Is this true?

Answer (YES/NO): NO